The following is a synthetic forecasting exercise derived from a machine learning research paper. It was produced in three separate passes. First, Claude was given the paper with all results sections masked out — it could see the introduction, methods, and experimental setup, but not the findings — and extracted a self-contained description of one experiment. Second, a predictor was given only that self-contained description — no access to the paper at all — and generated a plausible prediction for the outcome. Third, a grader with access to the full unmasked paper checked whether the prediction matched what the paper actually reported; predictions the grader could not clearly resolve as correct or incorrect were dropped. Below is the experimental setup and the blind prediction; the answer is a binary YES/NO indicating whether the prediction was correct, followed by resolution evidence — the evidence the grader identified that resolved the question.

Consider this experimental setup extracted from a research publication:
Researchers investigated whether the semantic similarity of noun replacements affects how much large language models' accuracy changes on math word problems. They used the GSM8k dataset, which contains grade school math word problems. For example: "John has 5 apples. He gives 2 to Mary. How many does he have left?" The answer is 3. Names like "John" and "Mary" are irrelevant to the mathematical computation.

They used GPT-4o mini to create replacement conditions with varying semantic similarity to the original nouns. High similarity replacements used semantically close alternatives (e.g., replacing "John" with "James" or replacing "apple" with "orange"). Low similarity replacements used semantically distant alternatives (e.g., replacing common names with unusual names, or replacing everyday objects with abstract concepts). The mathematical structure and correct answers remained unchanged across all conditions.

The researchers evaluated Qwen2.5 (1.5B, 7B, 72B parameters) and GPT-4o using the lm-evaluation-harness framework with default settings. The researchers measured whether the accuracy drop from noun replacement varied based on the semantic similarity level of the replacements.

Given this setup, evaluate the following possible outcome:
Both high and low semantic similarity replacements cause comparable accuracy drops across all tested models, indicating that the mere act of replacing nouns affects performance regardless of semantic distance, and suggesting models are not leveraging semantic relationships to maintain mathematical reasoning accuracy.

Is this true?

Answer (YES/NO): NO